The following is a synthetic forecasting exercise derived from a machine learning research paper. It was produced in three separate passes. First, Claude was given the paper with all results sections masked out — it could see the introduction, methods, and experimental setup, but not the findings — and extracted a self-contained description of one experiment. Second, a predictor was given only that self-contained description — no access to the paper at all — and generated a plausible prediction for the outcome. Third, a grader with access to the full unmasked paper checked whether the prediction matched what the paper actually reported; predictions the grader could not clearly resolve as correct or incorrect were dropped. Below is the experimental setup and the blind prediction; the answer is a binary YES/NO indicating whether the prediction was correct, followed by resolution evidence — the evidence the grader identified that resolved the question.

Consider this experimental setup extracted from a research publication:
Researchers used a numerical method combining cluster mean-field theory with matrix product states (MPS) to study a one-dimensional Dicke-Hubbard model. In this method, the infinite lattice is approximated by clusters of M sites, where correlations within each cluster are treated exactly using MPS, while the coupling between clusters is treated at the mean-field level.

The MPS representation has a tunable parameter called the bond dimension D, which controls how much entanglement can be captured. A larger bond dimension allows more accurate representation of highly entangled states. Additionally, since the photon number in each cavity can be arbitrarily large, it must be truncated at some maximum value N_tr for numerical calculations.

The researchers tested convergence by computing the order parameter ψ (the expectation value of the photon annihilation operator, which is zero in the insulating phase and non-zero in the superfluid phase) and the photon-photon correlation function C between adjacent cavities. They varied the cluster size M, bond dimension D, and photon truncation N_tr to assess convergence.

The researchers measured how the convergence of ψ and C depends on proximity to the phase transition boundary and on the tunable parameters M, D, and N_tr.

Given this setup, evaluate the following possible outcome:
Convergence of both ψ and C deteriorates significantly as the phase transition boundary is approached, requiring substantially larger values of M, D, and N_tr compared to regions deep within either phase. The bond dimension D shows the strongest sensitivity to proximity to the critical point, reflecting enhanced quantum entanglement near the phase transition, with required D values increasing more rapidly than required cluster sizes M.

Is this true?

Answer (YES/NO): NO